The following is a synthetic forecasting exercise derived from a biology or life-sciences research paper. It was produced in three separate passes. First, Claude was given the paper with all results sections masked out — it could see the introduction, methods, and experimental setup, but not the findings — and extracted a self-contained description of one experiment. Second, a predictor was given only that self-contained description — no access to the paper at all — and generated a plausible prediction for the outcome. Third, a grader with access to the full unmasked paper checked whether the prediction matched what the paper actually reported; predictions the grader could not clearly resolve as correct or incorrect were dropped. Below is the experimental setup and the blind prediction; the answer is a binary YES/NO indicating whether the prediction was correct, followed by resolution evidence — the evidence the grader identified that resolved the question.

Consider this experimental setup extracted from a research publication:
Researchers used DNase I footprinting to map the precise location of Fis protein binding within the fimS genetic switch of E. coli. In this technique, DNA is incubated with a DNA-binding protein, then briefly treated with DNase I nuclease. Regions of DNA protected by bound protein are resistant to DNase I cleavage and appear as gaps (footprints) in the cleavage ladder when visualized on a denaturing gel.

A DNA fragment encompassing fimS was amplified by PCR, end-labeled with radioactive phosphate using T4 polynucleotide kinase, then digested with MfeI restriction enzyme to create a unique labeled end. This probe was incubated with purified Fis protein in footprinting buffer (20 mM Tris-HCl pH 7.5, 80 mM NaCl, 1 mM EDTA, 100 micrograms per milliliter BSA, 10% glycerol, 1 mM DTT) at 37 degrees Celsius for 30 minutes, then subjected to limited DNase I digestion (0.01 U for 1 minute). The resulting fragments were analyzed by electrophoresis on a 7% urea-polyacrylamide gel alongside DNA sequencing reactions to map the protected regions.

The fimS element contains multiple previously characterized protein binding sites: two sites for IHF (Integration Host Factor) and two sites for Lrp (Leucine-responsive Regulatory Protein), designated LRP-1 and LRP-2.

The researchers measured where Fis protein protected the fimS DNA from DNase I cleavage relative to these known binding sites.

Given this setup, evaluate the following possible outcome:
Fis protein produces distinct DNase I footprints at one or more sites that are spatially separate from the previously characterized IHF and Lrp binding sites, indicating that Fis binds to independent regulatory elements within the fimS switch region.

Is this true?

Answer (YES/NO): NO